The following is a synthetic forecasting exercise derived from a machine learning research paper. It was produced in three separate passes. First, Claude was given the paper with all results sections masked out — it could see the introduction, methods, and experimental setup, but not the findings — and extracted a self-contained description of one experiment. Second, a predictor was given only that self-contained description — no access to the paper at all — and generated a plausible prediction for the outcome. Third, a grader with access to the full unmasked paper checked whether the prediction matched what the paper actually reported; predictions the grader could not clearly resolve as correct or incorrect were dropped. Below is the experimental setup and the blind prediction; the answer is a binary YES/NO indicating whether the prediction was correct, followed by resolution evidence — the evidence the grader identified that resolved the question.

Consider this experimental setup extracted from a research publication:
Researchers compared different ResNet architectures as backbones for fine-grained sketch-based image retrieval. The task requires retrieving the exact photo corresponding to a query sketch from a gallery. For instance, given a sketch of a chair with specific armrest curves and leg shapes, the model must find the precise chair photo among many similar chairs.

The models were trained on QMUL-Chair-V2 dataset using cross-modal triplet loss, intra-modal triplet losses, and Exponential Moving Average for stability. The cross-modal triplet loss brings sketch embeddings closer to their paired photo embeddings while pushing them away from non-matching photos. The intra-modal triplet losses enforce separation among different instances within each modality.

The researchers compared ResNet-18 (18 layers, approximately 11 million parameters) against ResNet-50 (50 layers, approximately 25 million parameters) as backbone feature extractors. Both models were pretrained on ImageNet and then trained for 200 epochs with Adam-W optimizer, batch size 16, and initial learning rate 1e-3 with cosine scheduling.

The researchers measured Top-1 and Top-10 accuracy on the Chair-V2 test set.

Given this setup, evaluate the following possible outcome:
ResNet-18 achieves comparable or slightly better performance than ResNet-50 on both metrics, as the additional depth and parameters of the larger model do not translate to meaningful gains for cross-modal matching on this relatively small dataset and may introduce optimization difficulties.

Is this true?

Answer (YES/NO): YES